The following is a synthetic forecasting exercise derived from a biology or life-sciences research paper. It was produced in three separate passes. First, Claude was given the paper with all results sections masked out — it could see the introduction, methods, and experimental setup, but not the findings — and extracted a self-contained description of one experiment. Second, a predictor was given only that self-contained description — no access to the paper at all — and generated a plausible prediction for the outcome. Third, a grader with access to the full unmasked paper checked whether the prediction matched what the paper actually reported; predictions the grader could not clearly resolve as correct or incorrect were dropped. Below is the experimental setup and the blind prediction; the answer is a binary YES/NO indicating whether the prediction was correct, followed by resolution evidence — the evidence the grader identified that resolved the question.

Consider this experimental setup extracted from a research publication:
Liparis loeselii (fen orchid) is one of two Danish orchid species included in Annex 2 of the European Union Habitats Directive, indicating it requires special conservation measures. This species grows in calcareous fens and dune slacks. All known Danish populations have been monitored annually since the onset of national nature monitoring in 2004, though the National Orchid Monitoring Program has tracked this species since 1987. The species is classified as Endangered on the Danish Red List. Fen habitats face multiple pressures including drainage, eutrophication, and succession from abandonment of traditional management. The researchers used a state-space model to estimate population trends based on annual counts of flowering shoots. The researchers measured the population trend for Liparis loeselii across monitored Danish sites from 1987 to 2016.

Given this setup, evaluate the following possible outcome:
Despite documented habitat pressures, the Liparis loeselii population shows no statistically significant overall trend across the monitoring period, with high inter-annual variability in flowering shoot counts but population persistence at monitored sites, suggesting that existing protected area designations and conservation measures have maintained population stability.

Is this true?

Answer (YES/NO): NO